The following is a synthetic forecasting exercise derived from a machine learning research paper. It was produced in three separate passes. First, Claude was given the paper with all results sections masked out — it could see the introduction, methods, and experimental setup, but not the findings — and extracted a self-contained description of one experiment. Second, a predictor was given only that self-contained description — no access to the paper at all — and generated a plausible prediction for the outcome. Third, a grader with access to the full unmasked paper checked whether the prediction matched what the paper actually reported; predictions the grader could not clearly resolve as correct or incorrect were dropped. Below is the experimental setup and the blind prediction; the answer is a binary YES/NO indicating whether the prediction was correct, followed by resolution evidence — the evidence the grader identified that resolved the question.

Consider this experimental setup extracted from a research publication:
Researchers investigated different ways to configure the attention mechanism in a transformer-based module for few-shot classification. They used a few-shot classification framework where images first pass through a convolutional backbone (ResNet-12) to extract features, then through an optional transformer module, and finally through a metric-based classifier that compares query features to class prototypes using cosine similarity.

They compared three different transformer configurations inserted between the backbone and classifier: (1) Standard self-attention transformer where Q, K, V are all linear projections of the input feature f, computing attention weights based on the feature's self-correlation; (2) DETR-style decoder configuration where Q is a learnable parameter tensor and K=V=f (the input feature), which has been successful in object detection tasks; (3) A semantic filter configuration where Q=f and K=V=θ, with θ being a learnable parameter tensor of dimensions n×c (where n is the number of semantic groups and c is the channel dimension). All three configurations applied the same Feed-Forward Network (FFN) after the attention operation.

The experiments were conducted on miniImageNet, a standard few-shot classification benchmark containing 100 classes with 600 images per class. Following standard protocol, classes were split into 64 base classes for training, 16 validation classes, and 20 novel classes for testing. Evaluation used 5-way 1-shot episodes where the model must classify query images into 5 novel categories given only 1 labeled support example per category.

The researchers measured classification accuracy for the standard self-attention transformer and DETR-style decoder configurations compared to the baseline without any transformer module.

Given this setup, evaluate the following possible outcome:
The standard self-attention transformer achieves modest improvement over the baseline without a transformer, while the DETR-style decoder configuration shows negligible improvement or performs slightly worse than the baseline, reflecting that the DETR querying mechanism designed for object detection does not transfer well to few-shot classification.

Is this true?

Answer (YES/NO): NO